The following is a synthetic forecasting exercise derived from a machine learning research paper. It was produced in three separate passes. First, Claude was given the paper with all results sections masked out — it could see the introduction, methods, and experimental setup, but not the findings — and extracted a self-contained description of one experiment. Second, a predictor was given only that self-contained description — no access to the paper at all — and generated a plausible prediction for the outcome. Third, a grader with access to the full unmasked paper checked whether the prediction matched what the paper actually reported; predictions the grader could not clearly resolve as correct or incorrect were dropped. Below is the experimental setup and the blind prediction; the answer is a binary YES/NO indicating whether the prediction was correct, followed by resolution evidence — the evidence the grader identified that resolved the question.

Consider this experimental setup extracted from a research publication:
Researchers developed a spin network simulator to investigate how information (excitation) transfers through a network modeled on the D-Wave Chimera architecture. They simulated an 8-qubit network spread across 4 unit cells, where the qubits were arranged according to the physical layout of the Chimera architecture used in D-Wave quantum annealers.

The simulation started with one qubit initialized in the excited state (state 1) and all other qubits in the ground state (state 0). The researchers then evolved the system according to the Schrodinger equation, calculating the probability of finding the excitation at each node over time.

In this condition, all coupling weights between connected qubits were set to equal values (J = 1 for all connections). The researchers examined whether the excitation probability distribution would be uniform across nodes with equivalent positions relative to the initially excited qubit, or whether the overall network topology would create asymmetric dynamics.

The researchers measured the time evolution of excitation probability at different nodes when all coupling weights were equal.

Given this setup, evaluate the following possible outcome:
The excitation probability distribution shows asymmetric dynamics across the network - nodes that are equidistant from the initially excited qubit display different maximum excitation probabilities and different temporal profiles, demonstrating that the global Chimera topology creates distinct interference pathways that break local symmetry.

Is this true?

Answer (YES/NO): NO